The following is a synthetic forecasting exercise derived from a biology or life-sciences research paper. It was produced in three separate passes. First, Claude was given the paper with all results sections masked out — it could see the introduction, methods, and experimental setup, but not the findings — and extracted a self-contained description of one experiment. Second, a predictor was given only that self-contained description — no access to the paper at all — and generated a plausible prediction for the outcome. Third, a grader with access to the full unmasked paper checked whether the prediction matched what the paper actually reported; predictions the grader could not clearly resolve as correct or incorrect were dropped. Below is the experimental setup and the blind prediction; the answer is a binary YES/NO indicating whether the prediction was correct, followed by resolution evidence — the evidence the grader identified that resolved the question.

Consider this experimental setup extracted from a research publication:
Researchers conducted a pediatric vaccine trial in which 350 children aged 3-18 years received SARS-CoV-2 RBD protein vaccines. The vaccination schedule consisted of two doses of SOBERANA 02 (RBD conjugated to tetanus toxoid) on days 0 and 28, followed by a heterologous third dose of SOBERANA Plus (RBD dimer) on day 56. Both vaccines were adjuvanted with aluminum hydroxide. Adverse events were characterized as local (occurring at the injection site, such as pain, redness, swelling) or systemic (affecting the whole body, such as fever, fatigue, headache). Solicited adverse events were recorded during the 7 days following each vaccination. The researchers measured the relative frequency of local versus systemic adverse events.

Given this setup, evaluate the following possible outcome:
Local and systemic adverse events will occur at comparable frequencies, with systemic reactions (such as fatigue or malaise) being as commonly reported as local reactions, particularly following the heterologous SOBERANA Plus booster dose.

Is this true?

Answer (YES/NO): NO